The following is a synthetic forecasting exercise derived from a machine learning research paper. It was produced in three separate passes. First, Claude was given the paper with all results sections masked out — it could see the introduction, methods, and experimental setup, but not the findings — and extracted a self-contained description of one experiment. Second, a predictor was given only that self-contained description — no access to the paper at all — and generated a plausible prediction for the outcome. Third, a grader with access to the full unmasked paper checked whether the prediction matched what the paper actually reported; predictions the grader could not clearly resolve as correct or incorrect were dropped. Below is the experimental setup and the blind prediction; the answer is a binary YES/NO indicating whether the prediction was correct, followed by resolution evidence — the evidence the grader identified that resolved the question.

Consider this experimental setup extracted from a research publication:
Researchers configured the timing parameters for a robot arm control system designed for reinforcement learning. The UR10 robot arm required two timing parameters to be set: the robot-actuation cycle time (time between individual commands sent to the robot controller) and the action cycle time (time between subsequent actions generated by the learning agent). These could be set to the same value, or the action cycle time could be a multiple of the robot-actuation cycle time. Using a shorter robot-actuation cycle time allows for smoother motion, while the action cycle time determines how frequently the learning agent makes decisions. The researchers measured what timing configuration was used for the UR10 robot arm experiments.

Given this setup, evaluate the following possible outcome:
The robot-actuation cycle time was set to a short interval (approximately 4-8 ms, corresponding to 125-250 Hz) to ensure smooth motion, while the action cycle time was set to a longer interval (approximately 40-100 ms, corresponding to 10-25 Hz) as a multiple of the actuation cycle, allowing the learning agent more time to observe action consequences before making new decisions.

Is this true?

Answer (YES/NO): YES